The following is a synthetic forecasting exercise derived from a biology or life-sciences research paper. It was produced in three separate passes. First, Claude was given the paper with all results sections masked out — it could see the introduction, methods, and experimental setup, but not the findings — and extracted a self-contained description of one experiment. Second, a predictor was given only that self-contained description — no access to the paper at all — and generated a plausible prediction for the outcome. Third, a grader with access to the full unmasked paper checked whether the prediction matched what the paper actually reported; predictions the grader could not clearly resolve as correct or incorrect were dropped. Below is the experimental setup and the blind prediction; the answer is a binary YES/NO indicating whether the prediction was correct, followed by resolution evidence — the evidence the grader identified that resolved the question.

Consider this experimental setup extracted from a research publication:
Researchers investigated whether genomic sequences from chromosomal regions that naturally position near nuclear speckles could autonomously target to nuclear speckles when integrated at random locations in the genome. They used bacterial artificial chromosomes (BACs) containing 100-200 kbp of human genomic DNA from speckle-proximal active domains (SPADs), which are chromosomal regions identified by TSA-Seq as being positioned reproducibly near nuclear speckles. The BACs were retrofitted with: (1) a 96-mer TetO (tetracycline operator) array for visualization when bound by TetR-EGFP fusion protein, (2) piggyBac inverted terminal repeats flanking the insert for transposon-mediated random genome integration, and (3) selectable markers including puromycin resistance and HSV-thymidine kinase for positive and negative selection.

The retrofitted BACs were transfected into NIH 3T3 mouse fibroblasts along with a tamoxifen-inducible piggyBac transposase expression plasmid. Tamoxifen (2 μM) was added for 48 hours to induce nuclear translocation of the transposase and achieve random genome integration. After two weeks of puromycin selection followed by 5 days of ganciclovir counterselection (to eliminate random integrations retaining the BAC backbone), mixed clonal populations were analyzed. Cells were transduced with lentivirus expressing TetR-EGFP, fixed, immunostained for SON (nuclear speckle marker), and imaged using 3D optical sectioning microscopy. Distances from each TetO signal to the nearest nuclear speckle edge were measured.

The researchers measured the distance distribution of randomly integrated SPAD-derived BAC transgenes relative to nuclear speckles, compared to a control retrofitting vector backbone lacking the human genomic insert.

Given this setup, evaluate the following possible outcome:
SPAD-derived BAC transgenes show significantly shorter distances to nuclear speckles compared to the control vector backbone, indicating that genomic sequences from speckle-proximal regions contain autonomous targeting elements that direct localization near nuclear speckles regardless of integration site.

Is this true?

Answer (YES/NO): YES